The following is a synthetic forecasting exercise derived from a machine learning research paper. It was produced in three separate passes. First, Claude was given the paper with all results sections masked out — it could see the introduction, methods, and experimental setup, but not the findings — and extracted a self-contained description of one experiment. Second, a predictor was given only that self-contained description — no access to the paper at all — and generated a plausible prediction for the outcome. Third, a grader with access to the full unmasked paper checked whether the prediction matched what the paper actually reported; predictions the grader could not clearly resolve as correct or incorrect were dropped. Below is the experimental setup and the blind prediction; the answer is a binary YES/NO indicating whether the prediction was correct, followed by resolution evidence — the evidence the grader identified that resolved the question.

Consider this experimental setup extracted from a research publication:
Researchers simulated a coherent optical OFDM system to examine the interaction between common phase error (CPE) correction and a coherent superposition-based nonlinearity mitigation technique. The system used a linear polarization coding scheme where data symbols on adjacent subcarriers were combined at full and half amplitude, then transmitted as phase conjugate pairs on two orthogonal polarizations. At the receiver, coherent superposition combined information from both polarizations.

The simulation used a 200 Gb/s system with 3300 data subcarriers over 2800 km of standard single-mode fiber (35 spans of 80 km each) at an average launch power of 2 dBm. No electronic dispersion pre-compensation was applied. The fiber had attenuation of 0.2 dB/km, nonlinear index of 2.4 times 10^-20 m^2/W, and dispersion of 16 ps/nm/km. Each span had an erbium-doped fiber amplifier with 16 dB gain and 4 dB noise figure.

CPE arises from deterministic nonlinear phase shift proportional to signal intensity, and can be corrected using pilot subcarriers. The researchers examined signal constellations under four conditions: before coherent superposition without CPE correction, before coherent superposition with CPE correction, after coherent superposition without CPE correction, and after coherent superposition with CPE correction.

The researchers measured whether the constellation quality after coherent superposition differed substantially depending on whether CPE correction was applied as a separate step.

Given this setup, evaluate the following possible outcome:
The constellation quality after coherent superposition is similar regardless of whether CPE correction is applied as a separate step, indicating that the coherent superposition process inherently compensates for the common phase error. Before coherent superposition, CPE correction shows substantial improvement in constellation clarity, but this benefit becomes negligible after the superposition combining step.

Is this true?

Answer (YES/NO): YES